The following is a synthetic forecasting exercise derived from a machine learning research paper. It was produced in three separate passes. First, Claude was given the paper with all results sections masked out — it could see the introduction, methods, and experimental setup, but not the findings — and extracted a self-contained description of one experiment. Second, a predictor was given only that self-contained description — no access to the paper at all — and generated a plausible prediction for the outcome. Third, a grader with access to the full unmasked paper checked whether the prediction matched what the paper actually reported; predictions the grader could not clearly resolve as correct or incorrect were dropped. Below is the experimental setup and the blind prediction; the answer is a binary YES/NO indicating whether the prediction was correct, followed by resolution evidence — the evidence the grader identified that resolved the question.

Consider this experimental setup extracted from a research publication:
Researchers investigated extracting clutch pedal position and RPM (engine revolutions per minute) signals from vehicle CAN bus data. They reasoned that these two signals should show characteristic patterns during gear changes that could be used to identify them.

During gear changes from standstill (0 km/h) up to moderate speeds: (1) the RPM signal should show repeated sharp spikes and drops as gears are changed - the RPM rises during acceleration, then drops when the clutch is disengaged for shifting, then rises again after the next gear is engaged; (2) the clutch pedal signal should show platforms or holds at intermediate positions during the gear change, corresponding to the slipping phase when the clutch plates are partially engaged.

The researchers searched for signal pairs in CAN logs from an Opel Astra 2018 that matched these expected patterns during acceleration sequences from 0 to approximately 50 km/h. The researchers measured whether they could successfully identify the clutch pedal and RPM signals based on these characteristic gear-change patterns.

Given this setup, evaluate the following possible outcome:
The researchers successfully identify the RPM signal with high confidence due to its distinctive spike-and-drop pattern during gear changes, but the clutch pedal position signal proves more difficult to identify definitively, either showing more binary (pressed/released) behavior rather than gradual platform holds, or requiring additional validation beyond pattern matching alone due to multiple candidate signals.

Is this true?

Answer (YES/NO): NO